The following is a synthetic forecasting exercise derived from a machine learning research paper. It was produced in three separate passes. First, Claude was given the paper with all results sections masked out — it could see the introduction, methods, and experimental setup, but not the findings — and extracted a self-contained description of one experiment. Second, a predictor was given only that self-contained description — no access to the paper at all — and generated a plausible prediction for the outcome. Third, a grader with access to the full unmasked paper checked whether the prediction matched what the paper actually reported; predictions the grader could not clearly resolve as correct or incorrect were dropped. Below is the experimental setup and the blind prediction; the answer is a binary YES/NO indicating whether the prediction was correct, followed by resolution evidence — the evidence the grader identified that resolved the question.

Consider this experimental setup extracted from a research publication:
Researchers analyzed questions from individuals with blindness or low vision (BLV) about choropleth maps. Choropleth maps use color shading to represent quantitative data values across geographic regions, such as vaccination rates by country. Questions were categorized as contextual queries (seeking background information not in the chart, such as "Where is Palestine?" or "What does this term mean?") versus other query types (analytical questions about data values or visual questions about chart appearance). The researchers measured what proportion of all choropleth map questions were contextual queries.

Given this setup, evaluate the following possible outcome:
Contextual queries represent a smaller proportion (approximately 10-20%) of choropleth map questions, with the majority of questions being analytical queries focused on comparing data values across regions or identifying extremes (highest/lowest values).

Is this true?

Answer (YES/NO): NO